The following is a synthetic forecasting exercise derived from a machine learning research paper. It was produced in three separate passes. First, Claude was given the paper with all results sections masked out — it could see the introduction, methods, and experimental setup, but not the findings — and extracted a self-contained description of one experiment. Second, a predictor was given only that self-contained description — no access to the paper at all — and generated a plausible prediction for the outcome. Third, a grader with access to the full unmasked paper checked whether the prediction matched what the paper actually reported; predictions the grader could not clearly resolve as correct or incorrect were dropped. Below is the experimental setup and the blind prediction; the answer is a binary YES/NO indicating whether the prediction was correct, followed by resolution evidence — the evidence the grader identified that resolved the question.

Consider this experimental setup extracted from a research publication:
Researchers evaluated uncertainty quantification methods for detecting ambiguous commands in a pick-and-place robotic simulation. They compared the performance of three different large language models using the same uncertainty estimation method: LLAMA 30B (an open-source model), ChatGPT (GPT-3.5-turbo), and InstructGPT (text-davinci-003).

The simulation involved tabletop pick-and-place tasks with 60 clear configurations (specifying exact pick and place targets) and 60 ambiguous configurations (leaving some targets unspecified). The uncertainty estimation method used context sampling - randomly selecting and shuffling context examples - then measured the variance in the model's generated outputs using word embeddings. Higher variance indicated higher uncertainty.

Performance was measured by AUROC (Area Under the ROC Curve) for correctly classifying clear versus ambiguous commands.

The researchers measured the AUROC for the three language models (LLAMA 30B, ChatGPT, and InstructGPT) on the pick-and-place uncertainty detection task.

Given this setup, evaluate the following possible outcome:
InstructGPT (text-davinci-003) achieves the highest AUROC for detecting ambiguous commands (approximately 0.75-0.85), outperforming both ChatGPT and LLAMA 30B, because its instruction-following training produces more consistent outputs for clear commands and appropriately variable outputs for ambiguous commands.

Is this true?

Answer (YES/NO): NO